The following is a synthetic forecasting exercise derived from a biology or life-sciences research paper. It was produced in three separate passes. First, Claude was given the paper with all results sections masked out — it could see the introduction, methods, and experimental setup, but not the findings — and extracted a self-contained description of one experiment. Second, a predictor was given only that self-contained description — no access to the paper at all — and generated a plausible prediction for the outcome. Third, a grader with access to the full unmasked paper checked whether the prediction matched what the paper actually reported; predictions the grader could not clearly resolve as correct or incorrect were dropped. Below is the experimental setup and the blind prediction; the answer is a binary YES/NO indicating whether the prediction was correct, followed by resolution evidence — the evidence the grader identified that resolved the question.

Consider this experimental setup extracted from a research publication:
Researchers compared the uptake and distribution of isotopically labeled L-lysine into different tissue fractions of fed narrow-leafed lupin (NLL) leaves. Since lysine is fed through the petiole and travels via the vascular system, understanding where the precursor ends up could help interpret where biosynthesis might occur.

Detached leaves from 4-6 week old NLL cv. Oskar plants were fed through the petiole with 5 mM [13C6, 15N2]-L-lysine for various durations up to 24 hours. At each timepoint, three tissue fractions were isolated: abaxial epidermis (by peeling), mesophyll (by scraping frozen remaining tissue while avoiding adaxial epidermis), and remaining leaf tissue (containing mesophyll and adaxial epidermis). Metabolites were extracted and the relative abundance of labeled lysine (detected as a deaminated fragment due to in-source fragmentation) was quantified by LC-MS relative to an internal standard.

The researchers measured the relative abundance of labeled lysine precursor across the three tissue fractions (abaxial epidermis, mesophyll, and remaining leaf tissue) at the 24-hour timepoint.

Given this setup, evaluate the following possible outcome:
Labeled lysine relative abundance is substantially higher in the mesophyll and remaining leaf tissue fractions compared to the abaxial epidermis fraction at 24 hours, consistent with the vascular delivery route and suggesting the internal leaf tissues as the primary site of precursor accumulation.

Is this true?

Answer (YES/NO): NO